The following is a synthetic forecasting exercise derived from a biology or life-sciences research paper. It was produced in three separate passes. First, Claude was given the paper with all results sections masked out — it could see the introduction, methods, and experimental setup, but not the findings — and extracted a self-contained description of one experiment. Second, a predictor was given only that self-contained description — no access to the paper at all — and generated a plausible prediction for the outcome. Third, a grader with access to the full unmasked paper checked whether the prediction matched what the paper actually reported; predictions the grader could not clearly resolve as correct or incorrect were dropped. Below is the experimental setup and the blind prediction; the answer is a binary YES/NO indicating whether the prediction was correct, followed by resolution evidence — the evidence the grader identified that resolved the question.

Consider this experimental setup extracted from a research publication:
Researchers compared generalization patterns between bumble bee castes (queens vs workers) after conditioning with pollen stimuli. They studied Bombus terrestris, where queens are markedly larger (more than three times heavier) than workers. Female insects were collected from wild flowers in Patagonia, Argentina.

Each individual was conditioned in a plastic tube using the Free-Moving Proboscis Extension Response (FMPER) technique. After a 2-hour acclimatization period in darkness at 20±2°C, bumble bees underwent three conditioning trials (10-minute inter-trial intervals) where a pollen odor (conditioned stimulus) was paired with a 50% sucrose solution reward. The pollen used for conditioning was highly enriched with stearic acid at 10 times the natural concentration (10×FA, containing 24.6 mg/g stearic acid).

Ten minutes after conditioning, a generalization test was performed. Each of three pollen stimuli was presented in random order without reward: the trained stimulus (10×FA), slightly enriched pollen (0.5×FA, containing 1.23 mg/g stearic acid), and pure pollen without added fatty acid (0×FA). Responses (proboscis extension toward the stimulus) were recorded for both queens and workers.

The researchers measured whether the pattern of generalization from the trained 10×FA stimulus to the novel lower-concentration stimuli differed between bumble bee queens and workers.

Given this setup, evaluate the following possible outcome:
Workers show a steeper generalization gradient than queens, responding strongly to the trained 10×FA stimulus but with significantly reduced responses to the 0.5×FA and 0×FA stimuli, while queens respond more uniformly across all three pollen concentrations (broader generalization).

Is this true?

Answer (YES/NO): NO